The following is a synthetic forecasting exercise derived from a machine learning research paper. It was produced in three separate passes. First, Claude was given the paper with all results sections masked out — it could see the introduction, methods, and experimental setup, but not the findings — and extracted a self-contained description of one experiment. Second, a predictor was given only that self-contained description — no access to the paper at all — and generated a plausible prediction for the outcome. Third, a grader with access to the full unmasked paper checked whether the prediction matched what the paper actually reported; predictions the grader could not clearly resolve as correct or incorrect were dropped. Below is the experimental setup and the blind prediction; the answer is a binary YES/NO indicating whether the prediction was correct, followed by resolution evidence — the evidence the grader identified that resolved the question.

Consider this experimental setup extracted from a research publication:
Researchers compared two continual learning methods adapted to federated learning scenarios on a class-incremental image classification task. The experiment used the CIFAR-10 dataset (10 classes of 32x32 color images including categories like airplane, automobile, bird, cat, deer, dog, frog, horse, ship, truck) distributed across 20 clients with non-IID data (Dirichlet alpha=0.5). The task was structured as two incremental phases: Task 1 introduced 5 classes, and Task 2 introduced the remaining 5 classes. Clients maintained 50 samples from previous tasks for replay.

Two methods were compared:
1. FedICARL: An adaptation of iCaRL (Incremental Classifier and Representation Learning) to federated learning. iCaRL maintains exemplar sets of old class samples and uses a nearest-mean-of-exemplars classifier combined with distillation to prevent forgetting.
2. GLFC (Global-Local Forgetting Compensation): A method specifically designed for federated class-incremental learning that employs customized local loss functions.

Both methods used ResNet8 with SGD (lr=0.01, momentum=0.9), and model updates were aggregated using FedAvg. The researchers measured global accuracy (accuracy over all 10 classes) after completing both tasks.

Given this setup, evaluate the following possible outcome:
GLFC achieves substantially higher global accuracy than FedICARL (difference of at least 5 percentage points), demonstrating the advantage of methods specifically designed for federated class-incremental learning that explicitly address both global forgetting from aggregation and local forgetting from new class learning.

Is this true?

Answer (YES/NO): NO